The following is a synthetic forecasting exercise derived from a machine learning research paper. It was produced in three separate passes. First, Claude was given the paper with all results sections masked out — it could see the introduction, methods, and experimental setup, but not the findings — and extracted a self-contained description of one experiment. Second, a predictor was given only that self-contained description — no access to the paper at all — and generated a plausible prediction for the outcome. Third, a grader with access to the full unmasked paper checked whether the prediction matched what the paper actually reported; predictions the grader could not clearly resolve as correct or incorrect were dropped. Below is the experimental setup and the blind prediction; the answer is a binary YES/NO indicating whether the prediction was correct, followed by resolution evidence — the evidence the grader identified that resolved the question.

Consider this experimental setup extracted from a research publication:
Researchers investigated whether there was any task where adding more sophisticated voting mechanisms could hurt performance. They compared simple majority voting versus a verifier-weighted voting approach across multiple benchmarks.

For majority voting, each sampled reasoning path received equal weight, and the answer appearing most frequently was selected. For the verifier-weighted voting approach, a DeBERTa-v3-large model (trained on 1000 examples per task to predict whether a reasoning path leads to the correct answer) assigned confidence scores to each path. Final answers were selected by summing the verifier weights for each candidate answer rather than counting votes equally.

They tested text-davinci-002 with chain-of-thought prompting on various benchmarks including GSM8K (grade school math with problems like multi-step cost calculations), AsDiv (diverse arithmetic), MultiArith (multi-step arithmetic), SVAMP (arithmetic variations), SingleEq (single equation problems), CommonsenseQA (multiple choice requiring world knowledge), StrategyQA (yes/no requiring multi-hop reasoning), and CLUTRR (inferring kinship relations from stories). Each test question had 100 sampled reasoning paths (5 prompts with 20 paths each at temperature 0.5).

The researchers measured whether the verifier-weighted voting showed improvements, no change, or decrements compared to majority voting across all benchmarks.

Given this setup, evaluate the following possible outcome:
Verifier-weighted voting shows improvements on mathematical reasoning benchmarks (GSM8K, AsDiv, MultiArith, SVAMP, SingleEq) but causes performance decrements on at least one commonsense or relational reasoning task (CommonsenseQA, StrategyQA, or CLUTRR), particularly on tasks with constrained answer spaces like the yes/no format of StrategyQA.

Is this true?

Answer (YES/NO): NO